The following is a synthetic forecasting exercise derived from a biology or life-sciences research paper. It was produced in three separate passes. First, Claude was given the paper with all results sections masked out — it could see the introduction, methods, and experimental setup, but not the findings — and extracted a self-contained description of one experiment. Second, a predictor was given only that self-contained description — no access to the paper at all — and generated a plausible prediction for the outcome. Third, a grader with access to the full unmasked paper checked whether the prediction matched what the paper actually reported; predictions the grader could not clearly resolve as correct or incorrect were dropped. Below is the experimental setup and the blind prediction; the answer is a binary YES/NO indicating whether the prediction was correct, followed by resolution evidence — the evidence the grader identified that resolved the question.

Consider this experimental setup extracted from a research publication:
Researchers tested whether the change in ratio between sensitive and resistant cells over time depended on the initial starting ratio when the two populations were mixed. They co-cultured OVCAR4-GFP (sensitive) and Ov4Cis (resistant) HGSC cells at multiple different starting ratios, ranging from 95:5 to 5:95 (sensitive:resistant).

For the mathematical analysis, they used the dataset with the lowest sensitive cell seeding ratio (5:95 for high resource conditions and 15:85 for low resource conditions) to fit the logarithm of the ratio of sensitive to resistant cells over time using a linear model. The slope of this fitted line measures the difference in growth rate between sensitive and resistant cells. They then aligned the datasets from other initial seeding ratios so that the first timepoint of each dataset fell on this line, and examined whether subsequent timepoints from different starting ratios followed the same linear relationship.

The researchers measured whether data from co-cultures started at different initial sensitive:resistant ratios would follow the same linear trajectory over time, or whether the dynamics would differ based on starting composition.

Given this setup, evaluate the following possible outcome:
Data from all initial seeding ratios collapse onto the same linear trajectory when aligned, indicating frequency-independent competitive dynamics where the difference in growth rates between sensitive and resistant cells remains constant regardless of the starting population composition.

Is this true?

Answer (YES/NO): YES